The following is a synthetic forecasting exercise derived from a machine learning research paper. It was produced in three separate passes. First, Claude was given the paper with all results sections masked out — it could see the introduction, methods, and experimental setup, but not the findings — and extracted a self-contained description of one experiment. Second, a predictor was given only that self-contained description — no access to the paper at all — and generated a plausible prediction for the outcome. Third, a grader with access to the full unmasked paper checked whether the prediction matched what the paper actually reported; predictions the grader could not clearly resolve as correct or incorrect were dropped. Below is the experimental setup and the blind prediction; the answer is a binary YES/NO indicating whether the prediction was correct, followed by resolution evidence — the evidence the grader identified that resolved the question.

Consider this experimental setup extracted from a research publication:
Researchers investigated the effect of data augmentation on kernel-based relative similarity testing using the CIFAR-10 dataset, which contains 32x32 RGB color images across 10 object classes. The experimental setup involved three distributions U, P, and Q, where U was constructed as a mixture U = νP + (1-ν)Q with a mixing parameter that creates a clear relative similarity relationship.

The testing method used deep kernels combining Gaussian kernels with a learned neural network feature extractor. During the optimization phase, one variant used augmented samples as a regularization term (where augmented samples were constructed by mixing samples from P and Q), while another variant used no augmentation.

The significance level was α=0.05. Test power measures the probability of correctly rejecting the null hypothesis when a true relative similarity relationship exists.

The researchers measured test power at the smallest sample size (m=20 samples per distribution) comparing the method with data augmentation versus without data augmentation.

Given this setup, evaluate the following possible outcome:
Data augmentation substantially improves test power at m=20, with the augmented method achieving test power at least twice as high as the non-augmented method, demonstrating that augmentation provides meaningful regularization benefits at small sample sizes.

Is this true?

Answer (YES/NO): NO